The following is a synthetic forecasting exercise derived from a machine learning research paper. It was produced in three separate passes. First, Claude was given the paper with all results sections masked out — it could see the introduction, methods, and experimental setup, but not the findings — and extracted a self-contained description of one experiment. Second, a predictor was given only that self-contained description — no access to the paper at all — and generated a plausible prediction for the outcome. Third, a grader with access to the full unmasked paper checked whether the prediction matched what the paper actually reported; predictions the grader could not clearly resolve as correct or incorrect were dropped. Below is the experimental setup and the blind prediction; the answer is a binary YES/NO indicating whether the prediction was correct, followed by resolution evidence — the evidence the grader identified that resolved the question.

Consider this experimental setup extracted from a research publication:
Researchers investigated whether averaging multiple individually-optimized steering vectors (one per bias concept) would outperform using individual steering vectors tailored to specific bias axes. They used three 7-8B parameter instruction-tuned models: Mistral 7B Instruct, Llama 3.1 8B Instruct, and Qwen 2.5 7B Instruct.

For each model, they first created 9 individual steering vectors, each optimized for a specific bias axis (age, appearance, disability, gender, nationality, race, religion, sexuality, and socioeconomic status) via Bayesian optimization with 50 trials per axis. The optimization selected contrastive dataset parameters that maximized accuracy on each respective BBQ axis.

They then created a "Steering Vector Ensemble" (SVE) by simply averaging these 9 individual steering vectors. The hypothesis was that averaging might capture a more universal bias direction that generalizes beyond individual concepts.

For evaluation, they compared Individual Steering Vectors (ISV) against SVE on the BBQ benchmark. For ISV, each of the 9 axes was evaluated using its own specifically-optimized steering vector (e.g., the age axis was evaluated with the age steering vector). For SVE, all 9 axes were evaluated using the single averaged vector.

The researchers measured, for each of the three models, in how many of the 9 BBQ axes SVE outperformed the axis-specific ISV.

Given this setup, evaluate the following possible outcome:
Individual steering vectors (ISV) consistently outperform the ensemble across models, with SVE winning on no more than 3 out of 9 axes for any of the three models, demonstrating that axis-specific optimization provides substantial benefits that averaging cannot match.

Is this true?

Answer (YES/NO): NO